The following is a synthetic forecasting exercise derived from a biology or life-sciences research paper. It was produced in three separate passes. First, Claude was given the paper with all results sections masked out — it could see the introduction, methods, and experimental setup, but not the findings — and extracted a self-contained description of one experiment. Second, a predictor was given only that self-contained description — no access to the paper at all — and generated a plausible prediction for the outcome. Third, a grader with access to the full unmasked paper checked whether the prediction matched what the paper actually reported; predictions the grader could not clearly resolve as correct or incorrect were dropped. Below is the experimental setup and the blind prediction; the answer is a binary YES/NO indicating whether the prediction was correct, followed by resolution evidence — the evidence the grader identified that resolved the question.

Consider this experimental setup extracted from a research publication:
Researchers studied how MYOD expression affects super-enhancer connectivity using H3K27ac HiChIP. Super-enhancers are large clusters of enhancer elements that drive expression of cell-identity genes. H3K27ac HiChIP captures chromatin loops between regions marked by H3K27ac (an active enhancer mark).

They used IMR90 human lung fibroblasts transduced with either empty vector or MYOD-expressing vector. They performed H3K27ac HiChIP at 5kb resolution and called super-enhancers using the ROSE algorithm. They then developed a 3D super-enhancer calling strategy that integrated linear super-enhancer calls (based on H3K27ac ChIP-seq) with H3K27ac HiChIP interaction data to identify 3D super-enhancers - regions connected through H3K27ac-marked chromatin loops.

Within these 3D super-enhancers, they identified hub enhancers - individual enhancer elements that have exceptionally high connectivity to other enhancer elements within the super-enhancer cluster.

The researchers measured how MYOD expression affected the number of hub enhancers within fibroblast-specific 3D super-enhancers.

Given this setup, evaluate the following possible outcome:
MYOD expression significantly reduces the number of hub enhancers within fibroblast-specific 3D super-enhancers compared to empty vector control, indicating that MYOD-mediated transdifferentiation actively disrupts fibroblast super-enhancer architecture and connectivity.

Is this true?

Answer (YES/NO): YES